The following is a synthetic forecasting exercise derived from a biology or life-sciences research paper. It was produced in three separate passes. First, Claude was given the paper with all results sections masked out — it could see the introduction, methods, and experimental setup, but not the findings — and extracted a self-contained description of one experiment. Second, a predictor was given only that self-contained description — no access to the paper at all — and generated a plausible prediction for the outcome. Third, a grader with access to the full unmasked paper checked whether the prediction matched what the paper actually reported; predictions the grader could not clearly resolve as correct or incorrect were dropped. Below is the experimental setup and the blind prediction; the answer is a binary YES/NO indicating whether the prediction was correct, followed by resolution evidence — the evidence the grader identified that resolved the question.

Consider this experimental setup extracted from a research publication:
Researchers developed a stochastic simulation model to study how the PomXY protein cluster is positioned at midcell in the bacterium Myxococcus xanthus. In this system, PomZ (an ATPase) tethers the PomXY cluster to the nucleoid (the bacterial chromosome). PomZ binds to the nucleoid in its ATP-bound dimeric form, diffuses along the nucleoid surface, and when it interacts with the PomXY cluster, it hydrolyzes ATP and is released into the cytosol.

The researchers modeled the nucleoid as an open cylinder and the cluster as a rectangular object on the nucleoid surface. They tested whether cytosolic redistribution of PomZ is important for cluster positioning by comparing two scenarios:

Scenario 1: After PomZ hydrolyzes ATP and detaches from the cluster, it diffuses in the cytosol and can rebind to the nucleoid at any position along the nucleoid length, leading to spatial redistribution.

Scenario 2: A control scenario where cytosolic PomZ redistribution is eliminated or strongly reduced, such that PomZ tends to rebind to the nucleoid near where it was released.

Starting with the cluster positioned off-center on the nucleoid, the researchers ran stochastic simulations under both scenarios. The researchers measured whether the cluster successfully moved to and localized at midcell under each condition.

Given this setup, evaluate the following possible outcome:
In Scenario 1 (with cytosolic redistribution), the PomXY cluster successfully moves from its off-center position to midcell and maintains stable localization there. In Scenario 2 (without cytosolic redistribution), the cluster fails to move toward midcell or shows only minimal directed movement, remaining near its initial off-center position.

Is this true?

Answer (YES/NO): NO